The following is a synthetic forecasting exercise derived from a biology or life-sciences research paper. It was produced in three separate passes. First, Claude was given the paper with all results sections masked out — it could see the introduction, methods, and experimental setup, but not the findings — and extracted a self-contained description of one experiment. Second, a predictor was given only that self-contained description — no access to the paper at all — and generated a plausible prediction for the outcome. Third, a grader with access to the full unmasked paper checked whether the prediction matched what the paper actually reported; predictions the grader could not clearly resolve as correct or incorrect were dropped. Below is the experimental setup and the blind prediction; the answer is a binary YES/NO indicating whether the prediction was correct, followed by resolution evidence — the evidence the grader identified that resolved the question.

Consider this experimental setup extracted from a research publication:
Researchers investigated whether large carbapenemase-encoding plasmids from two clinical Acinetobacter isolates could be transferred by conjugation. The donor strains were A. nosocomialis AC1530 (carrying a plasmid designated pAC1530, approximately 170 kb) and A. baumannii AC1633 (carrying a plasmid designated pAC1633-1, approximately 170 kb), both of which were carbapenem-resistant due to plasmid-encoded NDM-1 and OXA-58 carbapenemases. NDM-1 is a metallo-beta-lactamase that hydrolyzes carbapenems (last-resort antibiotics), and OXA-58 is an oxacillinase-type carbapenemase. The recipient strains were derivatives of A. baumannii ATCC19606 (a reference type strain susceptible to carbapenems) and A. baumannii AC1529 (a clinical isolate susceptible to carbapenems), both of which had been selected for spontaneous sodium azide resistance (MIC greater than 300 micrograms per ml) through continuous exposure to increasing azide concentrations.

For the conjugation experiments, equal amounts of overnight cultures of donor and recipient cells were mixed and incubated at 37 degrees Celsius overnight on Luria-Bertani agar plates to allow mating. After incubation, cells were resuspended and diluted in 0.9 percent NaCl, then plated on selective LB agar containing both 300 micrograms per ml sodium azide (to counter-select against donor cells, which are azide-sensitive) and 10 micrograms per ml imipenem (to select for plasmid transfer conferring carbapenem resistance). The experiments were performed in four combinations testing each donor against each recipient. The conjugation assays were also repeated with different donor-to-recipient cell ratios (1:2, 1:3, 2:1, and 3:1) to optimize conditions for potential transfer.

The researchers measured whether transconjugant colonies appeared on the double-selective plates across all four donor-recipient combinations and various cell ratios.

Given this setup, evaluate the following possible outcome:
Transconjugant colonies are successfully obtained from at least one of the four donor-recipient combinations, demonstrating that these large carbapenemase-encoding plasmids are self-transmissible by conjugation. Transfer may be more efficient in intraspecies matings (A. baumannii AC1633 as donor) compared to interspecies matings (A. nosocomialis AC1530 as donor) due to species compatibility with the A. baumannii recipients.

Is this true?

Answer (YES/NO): NO